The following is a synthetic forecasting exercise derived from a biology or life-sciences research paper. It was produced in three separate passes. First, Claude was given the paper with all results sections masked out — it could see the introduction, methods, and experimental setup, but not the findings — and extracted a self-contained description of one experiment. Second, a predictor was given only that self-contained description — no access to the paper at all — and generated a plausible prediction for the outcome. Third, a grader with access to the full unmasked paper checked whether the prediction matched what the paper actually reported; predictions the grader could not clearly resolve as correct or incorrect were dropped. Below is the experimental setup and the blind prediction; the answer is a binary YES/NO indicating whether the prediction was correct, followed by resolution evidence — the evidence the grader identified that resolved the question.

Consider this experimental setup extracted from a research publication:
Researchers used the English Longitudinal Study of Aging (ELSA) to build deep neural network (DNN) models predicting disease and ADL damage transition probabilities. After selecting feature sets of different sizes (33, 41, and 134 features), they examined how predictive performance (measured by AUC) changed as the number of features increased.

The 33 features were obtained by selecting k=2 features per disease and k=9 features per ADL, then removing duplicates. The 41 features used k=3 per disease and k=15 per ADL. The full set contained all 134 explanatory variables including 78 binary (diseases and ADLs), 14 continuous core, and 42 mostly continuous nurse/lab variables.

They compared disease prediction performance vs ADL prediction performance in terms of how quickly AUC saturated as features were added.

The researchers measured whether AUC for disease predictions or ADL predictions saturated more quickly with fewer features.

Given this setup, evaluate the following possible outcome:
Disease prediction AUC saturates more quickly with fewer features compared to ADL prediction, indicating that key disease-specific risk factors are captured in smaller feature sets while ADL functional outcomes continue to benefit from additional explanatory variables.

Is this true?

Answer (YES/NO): YES